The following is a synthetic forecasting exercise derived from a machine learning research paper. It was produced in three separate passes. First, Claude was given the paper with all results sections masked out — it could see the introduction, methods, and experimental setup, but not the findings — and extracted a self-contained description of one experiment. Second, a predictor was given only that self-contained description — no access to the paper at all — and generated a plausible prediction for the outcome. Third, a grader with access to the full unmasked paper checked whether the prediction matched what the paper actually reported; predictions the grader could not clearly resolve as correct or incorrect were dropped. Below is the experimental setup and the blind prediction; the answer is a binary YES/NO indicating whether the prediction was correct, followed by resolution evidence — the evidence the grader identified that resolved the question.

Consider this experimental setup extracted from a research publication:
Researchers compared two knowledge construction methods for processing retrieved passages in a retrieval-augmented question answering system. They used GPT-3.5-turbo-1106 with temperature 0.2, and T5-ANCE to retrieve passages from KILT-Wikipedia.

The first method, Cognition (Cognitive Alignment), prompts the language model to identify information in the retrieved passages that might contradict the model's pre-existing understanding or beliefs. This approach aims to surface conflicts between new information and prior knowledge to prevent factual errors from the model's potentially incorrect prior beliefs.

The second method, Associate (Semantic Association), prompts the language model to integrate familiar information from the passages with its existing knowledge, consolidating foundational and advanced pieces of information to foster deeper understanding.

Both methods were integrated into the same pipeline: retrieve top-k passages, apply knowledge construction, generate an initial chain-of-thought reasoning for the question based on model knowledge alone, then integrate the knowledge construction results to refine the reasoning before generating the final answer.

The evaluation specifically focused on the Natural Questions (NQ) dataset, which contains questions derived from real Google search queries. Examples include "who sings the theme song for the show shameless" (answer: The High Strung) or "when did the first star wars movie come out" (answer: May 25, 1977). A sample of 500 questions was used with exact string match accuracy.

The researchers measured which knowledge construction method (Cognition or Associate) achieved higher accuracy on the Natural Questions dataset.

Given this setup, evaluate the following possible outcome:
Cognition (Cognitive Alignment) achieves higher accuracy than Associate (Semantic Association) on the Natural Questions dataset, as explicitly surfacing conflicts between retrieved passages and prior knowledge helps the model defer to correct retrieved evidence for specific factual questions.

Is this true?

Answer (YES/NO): NO